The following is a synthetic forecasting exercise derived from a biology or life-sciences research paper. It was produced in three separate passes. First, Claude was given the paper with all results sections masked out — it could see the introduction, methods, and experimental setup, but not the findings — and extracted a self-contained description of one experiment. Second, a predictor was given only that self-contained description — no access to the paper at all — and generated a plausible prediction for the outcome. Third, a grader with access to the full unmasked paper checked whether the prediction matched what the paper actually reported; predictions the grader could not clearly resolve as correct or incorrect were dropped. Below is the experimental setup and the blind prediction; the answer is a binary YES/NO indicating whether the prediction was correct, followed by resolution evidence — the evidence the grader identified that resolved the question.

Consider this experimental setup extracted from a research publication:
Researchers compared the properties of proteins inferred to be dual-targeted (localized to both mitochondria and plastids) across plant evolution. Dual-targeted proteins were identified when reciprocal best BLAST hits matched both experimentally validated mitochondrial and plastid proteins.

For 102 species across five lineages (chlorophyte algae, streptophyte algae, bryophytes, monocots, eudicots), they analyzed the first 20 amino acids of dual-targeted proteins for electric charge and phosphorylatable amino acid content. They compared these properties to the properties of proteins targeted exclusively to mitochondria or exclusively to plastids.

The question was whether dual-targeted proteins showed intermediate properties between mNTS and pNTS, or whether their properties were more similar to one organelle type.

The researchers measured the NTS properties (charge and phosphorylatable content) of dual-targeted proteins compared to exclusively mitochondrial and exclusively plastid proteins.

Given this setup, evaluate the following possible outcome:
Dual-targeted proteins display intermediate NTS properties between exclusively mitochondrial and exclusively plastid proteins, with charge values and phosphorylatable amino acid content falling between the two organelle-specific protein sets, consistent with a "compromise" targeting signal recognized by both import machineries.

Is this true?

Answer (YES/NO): YES